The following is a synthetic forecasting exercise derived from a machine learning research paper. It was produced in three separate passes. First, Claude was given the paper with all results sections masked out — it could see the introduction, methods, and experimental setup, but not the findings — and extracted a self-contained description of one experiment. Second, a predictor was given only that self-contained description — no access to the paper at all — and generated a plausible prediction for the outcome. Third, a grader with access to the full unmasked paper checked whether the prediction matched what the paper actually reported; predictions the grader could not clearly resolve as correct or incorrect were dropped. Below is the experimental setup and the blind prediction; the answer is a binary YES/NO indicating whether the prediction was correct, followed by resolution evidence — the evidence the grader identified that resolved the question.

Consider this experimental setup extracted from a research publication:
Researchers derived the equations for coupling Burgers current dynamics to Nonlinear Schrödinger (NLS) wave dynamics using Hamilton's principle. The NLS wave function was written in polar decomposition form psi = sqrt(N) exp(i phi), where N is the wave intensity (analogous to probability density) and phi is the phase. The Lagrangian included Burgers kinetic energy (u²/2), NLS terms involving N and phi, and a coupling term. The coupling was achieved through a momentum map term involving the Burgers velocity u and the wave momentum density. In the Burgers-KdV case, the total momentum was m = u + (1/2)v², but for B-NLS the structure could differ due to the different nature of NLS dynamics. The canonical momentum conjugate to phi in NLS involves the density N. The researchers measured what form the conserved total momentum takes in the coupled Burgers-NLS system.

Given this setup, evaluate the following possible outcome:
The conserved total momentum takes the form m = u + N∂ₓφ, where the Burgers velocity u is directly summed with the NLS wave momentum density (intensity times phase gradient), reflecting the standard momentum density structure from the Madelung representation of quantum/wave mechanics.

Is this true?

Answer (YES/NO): NO